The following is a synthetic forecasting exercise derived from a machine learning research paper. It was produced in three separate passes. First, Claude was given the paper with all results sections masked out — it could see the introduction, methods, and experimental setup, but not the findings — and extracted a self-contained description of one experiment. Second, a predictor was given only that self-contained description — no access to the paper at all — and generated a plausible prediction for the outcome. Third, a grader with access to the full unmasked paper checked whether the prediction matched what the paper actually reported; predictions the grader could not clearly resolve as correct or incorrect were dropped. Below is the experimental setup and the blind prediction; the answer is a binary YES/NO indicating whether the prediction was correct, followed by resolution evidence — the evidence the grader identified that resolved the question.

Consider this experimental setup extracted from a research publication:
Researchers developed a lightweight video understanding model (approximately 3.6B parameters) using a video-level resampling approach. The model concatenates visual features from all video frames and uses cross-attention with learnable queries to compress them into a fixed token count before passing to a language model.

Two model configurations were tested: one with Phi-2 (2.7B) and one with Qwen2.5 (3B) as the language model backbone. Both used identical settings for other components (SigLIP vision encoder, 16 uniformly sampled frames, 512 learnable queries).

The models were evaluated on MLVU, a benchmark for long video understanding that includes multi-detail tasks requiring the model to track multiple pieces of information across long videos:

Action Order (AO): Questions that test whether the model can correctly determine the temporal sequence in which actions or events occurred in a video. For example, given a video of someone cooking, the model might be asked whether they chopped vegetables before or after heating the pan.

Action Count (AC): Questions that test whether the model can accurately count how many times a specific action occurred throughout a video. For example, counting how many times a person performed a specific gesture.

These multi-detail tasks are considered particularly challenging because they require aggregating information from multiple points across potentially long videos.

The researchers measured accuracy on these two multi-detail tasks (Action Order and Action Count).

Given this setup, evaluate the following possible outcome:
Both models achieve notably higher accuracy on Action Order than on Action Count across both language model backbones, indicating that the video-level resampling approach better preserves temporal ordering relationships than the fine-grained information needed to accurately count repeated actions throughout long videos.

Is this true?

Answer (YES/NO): NO